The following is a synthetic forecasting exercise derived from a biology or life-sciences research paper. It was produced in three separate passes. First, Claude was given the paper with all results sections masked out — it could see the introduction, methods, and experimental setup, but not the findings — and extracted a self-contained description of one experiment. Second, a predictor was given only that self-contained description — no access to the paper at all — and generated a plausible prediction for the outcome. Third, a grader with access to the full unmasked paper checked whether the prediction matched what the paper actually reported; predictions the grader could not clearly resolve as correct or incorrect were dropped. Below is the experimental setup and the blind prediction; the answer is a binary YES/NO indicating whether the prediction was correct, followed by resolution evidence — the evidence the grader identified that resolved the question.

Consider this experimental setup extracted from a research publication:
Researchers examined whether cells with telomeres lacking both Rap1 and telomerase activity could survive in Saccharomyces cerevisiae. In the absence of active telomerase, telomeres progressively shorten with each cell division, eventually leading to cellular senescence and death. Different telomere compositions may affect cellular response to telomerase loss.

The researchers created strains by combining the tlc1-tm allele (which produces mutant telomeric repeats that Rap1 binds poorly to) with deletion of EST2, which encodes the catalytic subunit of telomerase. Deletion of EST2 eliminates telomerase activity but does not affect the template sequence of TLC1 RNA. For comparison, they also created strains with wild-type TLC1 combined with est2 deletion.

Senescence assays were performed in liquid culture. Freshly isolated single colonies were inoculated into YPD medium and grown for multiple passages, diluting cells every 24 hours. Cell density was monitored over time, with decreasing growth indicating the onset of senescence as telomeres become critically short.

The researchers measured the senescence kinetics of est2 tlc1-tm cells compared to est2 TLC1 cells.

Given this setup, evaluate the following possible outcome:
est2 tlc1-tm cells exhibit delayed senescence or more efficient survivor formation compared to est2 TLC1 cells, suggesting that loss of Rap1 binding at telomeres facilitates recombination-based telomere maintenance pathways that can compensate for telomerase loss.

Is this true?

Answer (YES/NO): NO